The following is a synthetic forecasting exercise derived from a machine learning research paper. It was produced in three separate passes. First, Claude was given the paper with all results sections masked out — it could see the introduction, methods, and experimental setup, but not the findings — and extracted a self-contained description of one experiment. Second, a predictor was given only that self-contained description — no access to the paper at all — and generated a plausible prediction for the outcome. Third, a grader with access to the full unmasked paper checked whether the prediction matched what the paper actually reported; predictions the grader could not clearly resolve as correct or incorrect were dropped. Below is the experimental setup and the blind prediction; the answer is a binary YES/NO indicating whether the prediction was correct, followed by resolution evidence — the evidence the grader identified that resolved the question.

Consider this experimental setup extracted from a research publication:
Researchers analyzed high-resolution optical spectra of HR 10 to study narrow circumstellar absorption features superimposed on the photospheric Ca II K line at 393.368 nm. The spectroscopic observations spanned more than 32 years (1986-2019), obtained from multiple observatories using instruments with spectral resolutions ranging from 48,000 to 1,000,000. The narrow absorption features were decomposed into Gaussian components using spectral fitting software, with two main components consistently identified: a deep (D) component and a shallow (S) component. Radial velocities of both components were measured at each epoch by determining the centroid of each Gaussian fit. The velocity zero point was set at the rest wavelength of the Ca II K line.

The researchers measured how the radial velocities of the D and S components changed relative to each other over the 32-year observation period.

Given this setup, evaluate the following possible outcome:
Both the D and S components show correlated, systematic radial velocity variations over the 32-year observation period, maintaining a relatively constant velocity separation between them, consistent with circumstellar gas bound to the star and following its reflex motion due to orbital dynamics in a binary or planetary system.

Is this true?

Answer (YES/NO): NO